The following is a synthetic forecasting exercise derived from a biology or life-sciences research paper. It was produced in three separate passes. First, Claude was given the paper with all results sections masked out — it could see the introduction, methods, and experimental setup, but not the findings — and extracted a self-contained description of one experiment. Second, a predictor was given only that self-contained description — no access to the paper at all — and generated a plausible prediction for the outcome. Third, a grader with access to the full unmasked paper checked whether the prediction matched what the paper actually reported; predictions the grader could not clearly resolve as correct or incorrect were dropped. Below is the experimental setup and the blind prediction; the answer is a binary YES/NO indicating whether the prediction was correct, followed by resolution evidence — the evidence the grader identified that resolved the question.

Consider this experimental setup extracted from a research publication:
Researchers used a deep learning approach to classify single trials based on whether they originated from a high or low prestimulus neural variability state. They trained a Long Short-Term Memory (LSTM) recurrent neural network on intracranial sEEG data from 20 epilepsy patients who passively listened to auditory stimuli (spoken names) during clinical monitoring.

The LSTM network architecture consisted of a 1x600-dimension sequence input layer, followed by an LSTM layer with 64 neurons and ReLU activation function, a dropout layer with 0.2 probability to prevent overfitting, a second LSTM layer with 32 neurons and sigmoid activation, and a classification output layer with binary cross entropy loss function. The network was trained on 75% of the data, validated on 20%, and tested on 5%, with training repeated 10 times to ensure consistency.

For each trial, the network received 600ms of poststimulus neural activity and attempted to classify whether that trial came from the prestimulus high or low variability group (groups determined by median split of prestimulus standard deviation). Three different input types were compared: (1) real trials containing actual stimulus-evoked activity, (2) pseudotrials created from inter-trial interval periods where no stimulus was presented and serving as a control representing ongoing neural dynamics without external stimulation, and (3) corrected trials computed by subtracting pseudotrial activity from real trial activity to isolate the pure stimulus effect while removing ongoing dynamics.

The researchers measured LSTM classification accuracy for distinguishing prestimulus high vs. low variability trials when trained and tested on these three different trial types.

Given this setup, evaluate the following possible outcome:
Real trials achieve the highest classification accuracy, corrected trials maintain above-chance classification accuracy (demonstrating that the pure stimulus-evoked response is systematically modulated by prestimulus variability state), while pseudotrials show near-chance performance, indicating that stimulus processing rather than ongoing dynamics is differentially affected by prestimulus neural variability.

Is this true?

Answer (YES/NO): NO